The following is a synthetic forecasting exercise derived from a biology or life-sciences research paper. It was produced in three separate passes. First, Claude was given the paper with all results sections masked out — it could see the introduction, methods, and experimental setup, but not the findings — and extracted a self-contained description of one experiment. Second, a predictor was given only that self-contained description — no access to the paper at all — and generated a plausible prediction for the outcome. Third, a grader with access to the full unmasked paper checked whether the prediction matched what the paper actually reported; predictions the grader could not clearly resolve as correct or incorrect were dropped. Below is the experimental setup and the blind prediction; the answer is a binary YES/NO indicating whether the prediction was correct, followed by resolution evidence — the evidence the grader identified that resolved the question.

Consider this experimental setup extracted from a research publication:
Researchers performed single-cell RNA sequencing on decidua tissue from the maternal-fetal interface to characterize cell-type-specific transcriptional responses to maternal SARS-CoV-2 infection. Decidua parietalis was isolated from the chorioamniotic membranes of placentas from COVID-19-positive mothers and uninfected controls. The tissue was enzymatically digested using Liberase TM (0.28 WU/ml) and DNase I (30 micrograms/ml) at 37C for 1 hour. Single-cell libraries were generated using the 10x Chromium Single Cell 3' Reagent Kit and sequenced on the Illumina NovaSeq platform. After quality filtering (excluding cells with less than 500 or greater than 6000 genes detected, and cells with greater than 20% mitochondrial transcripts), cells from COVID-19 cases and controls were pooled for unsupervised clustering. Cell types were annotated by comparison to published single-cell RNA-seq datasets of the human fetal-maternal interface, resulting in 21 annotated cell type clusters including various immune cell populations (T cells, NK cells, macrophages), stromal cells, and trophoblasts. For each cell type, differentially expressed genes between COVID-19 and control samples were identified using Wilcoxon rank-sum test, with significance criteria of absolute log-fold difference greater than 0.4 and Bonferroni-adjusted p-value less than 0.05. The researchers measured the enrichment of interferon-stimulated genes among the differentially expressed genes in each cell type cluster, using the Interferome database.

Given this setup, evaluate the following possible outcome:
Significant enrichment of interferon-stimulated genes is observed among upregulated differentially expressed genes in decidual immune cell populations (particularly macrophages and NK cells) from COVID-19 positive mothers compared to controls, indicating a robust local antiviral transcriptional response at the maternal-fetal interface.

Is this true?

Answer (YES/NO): YES